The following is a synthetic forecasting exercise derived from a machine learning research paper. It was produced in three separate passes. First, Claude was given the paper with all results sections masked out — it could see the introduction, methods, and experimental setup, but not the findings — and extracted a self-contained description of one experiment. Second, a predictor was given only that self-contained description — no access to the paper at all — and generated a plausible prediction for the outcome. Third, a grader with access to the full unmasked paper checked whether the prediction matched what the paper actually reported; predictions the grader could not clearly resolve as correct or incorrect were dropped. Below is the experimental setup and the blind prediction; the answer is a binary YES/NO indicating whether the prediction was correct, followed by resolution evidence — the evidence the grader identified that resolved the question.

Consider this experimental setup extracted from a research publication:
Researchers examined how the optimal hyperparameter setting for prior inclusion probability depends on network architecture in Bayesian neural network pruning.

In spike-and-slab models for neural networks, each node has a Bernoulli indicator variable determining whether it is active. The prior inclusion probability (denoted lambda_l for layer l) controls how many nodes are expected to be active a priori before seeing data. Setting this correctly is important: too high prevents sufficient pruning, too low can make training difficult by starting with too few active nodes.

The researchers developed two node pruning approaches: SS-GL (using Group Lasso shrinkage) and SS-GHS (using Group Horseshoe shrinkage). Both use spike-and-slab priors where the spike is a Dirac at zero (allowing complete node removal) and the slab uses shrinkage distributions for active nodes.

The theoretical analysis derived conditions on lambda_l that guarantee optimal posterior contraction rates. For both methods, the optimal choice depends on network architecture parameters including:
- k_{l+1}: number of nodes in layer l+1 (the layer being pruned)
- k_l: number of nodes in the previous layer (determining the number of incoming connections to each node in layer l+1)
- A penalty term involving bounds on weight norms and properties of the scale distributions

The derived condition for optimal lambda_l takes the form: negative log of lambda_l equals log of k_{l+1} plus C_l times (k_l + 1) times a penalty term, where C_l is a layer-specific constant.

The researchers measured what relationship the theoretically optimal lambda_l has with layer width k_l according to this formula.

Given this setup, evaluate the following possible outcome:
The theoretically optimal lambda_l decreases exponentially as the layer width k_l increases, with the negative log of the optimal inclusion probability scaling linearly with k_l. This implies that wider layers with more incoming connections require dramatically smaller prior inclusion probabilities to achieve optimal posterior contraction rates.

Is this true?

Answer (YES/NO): NO